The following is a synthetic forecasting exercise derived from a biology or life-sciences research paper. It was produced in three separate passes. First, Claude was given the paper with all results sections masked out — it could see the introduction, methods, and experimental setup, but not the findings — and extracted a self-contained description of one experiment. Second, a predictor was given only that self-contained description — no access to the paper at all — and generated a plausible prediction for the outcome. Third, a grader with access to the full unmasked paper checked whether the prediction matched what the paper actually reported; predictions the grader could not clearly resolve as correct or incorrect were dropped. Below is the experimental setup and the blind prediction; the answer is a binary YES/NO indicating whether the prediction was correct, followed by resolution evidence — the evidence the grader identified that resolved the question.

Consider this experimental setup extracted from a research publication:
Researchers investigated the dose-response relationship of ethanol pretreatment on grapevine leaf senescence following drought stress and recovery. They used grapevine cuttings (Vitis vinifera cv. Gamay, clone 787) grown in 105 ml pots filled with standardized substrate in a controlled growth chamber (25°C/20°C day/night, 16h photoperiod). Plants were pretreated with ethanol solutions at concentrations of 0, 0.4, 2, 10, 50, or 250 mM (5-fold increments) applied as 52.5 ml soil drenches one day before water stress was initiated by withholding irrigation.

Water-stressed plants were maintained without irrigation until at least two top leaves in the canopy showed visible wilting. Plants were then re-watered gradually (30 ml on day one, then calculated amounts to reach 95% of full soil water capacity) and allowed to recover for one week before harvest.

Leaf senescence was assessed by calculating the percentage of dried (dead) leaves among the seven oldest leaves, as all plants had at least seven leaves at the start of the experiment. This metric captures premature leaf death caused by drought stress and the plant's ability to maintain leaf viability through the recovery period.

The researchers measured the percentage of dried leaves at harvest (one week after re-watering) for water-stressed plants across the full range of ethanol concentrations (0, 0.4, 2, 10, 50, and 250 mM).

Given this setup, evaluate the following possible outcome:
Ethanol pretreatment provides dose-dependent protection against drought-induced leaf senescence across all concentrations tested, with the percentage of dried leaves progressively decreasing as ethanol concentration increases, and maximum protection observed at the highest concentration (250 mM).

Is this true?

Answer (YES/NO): NO